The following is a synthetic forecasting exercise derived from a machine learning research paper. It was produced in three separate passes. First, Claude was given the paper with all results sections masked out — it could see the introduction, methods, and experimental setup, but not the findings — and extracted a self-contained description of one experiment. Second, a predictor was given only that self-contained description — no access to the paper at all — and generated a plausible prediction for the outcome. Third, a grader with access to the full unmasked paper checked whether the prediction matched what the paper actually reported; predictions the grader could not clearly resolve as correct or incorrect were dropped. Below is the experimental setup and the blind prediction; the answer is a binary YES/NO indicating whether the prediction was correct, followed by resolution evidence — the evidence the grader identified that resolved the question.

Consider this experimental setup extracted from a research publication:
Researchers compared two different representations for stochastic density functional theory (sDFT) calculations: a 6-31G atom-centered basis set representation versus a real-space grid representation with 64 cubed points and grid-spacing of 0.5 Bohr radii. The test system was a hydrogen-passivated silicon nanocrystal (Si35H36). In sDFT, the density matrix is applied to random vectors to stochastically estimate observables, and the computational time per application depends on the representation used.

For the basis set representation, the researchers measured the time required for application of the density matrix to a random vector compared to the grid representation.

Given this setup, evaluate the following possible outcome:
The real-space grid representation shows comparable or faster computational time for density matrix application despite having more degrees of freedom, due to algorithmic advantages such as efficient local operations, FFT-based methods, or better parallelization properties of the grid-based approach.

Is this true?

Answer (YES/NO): NO